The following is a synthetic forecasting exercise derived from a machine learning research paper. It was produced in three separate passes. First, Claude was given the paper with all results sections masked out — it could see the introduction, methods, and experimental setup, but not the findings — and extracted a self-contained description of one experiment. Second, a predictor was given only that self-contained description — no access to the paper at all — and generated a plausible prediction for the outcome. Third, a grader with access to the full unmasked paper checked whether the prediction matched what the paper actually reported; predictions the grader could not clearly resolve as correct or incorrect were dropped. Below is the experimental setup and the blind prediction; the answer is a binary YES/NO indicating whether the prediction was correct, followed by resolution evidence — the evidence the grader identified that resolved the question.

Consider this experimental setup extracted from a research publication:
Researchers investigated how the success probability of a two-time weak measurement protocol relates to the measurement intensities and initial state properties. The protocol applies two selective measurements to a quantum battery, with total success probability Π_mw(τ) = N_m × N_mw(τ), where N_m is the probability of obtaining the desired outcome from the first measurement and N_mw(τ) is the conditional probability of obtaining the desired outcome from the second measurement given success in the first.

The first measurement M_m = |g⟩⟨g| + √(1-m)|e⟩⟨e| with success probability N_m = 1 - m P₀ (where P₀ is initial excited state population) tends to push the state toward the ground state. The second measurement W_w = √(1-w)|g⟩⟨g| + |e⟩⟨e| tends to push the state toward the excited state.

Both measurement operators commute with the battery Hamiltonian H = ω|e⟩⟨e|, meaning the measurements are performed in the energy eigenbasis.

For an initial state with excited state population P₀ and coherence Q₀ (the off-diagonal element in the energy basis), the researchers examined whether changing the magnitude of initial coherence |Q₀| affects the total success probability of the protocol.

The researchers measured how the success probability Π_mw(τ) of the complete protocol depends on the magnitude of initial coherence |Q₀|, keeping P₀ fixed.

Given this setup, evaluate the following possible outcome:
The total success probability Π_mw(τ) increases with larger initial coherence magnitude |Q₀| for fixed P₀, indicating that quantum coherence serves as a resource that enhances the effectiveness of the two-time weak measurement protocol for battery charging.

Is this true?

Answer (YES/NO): NO